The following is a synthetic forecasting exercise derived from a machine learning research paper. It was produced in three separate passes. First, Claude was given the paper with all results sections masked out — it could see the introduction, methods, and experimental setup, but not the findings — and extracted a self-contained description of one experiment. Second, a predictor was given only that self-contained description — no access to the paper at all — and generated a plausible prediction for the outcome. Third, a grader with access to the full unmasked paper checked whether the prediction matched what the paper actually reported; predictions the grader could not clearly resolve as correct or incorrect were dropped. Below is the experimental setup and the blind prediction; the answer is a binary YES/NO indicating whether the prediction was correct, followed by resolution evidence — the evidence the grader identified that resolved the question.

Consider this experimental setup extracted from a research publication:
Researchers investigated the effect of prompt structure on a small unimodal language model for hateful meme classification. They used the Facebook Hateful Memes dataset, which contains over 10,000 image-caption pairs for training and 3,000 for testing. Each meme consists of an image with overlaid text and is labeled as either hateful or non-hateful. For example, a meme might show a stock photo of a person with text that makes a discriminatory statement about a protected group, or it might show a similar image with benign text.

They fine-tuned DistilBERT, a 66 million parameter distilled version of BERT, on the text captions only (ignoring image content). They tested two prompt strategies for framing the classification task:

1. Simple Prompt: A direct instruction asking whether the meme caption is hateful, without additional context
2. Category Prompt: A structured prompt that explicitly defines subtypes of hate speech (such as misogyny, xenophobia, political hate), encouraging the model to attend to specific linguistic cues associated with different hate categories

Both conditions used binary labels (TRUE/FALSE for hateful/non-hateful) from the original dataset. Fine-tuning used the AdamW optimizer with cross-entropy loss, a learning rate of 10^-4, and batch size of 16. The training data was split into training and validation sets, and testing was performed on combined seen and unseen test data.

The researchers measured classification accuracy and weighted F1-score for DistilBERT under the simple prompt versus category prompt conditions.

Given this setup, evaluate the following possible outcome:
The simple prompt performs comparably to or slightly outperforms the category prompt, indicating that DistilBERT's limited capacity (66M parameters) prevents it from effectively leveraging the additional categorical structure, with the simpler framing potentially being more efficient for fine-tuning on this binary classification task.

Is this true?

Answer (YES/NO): NO